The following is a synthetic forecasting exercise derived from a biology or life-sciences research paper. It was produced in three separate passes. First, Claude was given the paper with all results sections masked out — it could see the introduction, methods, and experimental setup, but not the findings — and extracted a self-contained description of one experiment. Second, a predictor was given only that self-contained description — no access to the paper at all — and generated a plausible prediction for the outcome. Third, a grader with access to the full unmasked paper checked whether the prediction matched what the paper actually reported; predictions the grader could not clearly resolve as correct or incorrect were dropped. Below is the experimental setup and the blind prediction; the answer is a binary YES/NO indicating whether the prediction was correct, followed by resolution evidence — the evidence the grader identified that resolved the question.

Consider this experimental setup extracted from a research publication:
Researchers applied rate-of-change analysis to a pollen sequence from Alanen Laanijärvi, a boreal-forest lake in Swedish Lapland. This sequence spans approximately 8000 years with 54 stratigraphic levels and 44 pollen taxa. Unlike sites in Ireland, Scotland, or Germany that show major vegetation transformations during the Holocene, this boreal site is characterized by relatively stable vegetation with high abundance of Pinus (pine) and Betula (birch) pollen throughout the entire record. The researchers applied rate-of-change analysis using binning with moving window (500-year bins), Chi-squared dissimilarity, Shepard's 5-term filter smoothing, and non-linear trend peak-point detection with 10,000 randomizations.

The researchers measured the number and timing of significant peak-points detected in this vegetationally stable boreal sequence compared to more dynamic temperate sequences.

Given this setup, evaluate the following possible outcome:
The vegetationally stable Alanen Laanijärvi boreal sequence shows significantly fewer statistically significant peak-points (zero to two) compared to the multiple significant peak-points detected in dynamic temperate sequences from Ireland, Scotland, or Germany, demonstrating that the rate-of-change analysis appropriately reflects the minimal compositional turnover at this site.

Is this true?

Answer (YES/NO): NO